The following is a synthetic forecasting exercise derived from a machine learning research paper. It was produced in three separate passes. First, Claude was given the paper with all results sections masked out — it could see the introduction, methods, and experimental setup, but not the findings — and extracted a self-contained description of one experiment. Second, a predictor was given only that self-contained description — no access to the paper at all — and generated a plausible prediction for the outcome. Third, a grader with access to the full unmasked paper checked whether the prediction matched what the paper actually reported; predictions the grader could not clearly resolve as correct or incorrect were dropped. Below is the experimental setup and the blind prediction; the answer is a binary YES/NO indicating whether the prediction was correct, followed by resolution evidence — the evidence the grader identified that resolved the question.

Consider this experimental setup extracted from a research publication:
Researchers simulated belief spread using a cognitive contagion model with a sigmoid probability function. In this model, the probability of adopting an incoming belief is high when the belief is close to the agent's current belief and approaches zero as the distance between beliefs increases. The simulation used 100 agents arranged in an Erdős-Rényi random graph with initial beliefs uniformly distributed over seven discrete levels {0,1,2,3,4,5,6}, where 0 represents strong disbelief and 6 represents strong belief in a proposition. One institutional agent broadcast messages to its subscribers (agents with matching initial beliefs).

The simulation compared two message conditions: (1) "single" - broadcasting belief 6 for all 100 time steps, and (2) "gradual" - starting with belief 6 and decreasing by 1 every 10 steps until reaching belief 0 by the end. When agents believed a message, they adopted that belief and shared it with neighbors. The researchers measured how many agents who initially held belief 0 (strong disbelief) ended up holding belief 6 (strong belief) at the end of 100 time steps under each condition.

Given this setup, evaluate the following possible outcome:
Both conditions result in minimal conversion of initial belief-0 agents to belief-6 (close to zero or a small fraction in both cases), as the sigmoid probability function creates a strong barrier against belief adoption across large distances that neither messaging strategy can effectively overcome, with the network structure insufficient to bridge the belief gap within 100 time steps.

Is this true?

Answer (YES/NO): YES